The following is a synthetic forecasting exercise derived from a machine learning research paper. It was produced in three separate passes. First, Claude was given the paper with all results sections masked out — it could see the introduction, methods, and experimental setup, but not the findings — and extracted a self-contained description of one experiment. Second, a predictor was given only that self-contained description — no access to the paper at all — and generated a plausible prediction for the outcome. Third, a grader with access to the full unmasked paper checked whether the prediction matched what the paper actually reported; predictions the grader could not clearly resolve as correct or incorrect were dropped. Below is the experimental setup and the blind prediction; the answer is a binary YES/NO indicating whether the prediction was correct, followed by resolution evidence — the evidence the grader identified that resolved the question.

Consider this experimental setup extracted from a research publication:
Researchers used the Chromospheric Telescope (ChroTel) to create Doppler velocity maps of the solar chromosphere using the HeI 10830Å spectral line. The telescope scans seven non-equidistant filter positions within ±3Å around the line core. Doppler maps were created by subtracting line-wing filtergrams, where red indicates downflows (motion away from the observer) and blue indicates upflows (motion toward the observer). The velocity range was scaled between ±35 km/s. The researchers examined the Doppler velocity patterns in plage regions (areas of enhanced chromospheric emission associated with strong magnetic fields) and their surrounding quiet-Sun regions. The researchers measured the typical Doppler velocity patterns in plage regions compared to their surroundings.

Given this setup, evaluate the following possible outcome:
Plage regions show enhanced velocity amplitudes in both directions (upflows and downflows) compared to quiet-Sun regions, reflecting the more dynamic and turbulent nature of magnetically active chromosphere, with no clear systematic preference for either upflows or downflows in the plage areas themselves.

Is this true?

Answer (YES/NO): NO